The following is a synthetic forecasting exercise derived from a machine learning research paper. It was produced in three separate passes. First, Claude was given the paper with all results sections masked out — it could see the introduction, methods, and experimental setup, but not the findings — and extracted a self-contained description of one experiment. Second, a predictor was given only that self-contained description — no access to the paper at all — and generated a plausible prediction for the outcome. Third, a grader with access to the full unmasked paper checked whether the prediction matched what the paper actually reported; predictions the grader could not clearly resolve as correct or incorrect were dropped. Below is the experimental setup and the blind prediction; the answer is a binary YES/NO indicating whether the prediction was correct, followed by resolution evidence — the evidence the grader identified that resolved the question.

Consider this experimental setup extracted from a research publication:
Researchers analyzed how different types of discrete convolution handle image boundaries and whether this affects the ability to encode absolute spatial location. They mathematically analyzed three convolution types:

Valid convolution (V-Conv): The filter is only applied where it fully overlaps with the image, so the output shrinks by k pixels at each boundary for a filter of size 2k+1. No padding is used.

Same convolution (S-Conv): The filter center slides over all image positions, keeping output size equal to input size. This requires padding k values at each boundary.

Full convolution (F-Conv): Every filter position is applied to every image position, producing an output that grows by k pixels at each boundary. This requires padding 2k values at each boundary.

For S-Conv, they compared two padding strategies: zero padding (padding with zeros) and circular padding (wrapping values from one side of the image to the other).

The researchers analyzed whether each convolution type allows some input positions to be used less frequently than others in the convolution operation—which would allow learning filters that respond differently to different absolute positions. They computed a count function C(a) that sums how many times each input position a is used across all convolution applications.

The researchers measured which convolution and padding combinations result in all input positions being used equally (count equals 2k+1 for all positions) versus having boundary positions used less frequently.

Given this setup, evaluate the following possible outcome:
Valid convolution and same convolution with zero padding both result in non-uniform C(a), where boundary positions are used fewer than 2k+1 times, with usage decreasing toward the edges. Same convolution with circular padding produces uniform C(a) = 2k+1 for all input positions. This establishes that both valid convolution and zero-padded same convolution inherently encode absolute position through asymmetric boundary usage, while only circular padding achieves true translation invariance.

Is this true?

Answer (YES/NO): NO